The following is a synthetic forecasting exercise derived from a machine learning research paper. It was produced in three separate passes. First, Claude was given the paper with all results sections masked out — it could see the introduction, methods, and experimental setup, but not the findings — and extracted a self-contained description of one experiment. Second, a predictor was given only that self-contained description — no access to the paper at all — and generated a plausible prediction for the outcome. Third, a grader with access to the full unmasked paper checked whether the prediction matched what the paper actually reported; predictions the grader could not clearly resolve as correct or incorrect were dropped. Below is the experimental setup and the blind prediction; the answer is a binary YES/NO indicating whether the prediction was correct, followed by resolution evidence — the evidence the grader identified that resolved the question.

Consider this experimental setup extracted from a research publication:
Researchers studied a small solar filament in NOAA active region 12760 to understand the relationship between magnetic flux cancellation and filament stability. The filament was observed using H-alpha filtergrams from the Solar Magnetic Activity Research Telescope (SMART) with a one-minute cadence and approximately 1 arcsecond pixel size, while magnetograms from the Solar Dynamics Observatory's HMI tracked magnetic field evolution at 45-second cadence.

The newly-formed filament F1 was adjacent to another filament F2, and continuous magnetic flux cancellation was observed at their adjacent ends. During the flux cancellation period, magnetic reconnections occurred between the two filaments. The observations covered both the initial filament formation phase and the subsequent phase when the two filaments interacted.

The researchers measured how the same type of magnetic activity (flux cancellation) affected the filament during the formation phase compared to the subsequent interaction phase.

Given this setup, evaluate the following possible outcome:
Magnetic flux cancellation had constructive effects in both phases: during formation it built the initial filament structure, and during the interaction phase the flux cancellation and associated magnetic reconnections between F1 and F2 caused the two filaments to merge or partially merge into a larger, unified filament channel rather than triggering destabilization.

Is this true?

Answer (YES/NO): NO